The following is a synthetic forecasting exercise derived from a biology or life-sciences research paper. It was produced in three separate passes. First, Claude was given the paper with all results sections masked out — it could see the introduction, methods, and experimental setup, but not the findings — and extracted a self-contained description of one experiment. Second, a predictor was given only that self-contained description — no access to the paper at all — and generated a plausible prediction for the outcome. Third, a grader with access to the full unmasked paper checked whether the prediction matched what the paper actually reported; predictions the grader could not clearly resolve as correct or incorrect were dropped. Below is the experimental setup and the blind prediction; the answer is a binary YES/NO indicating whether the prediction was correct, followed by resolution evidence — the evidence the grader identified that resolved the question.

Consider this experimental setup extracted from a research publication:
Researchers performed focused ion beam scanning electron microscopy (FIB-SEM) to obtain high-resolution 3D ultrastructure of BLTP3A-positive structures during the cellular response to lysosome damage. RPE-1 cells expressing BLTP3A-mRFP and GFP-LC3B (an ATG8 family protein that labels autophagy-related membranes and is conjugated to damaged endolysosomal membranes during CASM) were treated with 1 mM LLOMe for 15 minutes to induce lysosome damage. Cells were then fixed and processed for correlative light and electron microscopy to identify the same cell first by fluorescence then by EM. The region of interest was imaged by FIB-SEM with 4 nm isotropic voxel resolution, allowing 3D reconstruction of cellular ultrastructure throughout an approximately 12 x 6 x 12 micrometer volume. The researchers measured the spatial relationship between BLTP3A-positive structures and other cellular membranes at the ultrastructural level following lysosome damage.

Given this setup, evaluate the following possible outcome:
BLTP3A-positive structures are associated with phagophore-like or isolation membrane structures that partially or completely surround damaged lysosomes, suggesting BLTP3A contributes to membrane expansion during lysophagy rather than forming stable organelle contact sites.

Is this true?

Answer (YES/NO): NO